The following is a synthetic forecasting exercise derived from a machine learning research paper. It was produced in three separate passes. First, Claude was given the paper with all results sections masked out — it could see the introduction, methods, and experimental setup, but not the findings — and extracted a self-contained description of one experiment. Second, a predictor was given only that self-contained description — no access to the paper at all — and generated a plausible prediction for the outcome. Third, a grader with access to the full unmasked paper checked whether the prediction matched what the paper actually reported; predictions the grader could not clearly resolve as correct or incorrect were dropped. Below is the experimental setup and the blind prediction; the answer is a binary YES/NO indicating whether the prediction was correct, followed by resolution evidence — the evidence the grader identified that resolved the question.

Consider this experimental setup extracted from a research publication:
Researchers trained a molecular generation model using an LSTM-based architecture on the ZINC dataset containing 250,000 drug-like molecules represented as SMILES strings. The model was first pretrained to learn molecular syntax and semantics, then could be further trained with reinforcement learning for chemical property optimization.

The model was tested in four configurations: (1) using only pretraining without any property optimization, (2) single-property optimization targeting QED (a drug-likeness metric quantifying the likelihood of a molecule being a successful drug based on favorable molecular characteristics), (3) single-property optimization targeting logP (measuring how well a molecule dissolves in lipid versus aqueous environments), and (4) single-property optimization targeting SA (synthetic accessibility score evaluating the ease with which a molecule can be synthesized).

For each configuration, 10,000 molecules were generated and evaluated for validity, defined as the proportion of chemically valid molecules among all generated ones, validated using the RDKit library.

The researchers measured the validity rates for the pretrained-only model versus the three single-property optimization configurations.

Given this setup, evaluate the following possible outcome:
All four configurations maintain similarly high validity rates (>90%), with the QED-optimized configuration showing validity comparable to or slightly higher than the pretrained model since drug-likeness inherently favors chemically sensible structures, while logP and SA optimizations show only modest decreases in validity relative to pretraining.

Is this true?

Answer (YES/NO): NO